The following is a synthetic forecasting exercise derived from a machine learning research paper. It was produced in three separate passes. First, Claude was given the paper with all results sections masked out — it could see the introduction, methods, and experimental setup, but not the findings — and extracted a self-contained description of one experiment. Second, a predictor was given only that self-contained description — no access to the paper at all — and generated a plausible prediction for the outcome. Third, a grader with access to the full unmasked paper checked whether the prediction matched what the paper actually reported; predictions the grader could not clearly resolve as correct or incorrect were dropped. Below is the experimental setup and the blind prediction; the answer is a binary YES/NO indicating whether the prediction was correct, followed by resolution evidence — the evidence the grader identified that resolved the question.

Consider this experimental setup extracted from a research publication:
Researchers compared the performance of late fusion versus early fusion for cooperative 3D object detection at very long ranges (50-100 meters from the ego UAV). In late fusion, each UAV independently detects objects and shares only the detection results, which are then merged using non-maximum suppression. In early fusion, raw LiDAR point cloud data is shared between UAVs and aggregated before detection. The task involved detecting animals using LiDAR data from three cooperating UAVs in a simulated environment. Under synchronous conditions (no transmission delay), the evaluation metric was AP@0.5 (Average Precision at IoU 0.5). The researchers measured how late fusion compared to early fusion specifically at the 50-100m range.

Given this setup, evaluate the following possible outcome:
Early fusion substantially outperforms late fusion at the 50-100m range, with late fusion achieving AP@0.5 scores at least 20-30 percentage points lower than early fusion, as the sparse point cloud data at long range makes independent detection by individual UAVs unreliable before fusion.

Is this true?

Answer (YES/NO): NO